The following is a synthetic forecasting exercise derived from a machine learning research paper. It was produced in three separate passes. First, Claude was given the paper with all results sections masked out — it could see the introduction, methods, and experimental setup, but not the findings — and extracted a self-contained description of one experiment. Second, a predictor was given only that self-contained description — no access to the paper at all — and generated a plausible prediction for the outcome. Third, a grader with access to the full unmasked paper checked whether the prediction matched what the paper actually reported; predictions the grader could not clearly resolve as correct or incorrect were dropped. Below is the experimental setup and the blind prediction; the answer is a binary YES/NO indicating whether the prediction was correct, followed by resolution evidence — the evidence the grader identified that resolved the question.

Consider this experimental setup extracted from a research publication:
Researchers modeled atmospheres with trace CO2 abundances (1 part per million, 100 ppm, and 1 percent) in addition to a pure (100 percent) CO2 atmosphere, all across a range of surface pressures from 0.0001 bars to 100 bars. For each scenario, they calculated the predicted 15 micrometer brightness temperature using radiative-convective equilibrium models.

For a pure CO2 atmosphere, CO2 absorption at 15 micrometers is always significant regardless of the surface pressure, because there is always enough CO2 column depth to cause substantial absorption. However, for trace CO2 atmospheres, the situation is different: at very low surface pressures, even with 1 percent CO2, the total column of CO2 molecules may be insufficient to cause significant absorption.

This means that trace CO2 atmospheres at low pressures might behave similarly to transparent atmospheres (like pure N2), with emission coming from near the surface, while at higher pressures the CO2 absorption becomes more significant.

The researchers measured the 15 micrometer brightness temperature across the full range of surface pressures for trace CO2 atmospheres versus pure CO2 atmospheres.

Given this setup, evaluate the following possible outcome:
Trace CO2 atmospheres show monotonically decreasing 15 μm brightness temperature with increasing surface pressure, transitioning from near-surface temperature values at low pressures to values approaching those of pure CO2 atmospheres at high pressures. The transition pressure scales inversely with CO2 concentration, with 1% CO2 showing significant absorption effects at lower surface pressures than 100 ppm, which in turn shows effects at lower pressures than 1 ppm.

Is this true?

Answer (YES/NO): YES